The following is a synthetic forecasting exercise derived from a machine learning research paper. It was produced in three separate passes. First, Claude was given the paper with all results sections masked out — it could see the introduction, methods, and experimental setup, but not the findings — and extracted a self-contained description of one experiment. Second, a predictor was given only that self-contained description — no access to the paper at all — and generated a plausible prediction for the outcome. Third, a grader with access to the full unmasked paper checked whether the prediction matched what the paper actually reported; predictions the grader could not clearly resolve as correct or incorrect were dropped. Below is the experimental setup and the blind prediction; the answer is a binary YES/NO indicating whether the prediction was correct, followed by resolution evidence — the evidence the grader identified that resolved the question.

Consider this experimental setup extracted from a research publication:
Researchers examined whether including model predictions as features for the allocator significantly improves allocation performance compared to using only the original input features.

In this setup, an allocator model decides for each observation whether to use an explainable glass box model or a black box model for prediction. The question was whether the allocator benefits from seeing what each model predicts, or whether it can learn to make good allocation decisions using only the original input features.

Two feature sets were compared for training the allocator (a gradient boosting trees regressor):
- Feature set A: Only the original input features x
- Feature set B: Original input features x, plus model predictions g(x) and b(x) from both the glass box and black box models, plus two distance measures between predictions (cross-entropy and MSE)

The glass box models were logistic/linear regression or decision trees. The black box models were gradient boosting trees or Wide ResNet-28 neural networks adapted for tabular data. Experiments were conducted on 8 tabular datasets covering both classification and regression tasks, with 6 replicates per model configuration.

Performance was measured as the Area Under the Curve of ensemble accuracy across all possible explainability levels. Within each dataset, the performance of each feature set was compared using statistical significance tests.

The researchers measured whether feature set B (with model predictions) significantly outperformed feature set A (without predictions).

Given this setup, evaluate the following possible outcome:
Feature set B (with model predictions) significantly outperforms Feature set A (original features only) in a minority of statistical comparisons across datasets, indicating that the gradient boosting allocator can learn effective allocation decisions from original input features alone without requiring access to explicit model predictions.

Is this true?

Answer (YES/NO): NO